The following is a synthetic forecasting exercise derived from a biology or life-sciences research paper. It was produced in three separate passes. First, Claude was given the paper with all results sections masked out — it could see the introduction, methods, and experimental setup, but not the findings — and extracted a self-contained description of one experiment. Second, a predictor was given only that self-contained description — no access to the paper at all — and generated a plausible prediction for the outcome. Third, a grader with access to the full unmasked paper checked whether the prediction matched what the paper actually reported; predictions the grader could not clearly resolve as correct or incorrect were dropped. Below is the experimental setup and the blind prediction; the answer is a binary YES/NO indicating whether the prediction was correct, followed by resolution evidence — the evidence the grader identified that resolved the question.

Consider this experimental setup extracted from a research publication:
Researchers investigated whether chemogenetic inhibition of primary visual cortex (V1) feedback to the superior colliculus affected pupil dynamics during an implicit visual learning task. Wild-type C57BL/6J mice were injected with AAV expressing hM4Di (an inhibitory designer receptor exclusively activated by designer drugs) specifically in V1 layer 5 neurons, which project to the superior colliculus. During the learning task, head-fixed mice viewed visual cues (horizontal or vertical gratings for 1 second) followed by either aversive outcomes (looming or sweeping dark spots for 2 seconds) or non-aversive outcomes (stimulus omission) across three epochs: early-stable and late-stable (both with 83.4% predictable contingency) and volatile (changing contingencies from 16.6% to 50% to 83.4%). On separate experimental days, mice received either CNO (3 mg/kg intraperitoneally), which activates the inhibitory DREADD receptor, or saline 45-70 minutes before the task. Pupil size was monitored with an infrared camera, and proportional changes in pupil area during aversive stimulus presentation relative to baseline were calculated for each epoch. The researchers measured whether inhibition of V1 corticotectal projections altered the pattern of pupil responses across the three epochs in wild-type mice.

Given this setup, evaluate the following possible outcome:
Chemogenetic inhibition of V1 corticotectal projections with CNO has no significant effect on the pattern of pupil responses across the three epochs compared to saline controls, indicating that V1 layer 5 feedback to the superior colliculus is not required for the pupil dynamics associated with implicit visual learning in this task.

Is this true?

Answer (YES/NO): NO